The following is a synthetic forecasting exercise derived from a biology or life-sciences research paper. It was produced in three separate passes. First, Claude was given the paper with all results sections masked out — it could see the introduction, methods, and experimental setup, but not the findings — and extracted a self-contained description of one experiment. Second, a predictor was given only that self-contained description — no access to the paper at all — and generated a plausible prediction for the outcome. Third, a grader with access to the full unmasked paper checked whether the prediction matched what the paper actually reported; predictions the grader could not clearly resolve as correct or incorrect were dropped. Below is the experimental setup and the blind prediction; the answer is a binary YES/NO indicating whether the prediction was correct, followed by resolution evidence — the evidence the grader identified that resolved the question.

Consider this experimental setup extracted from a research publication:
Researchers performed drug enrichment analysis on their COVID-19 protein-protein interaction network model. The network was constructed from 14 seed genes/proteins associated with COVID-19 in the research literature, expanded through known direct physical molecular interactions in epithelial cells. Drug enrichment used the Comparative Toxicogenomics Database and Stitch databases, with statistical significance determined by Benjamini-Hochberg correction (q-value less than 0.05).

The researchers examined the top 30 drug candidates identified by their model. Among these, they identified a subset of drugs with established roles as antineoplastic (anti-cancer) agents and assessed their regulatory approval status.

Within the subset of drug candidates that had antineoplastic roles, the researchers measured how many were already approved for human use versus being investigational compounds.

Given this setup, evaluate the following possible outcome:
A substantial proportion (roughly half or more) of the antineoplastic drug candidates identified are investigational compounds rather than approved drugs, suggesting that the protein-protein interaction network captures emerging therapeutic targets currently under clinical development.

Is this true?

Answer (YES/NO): NO